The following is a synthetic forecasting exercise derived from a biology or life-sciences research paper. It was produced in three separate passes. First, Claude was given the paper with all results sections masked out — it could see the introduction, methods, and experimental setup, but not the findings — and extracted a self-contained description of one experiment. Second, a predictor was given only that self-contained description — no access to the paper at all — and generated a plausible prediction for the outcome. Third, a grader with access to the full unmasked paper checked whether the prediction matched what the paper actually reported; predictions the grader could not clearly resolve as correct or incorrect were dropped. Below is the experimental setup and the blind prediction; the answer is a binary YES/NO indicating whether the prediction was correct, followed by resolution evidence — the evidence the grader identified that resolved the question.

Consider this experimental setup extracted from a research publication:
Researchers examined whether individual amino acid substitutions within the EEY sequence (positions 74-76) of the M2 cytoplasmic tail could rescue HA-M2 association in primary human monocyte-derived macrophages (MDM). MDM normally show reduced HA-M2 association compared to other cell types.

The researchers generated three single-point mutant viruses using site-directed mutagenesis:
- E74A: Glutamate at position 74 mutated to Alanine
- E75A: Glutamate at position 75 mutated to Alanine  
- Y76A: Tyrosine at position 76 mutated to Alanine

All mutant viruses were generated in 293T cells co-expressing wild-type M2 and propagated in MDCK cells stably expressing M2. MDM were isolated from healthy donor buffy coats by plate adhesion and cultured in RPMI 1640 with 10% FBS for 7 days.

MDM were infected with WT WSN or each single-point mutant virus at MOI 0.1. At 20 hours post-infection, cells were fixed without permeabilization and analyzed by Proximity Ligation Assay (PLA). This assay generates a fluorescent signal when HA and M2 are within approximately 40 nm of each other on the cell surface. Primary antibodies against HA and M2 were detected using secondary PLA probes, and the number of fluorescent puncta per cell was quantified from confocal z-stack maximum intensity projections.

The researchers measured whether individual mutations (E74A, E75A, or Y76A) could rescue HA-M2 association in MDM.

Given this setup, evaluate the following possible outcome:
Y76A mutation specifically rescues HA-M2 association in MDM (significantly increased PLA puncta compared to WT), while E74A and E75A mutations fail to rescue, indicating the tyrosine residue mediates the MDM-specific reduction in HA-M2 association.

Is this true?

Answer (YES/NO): NO